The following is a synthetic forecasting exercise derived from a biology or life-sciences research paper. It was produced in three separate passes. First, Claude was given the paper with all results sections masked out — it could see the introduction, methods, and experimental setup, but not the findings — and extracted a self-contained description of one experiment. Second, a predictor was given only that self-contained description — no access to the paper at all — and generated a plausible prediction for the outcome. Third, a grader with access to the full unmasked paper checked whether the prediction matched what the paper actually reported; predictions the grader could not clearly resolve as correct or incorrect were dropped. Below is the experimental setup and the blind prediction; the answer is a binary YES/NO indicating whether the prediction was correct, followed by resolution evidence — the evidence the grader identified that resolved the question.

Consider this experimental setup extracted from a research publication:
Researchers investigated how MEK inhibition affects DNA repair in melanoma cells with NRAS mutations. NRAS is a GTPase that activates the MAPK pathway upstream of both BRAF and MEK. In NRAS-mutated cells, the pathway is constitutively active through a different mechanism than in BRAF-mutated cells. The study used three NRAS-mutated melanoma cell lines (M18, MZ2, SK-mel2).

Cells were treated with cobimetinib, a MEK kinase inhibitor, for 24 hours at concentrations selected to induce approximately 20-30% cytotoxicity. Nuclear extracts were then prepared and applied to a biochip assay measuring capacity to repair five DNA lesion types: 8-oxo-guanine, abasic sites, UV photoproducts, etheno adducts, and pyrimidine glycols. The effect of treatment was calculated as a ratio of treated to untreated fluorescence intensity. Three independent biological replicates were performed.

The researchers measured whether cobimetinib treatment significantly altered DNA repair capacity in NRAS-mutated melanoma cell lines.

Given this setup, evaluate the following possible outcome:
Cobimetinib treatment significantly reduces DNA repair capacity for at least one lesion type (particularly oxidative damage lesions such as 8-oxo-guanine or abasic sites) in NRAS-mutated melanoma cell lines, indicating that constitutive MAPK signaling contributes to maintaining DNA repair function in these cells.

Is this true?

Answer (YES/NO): NO